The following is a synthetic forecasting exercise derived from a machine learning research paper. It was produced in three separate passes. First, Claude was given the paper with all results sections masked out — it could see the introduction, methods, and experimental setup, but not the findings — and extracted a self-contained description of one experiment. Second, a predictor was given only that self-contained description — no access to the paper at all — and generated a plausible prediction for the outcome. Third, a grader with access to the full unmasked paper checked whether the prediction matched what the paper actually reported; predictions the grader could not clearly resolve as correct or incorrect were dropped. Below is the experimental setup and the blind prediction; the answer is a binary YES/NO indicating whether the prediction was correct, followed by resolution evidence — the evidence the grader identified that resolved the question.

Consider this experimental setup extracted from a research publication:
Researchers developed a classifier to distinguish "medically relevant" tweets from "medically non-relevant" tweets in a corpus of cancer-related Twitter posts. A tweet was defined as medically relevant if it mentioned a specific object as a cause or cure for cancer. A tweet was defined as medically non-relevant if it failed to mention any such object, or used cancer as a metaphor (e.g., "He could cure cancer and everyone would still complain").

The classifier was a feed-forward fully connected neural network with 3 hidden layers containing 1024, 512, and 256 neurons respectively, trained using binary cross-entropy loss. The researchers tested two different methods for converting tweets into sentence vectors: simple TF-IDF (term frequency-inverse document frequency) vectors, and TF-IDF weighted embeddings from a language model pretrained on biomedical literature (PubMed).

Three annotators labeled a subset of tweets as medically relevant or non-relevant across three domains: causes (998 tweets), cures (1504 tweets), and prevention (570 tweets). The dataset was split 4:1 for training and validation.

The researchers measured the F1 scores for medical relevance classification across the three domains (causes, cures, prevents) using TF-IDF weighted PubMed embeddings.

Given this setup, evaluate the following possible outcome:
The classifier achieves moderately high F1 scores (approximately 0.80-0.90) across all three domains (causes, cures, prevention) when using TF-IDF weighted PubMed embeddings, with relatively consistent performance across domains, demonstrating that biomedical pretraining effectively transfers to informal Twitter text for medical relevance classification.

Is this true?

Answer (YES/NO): NO